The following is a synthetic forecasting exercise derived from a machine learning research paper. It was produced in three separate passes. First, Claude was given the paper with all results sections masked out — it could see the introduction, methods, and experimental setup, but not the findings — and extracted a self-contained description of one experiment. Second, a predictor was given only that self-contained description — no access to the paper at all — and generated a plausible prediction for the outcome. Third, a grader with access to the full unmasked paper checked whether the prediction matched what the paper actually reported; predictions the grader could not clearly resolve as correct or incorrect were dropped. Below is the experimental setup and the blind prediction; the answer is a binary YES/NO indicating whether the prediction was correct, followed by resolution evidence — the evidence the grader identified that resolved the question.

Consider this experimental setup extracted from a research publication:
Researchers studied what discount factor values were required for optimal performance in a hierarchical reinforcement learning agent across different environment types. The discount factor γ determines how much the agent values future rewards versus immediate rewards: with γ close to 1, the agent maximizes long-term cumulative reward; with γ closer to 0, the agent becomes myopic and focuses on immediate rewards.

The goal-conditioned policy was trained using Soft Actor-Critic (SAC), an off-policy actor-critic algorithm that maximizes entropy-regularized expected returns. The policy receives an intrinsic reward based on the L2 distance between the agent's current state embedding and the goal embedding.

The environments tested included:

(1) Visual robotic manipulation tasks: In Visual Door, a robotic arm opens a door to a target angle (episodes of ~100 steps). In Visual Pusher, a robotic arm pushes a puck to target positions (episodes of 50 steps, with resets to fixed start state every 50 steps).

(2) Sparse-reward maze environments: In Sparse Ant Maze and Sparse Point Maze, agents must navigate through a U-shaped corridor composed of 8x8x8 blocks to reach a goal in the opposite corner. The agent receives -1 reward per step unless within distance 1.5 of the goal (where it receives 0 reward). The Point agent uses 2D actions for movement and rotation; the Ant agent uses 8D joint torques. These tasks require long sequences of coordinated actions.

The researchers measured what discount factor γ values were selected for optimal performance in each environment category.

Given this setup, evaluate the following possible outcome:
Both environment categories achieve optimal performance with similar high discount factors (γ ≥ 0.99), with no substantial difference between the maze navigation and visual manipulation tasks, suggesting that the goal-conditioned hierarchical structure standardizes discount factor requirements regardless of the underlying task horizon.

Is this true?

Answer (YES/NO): NO